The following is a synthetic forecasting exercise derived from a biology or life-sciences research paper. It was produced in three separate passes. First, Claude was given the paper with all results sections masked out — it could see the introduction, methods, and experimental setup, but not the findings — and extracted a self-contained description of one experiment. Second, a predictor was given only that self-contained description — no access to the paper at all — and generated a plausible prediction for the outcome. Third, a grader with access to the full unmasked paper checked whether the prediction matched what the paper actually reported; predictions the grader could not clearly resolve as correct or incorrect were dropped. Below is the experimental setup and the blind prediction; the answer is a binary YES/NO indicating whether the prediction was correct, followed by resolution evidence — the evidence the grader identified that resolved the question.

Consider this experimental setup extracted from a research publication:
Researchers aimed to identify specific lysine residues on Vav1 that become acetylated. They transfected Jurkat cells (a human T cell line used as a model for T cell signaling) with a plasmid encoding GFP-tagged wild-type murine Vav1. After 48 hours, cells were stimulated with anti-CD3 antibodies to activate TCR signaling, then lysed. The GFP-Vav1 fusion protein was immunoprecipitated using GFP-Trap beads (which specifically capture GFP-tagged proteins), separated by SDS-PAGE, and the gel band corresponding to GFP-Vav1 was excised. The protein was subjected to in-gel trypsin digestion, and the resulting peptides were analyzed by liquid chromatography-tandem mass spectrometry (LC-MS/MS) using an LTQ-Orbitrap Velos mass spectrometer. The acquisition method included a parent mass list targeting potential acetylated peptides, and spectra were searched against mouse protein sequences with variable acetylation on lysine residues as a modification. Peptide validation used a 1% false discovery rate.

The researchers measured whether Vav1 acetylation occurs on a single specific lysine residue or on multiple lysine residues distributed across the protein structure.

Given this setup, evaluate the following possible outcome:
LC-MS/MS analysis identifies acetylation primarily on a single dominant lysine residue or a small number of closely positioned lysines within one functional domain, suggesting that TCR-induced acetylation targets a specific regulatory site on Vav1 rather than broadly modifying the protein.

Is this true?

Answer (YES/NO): NO